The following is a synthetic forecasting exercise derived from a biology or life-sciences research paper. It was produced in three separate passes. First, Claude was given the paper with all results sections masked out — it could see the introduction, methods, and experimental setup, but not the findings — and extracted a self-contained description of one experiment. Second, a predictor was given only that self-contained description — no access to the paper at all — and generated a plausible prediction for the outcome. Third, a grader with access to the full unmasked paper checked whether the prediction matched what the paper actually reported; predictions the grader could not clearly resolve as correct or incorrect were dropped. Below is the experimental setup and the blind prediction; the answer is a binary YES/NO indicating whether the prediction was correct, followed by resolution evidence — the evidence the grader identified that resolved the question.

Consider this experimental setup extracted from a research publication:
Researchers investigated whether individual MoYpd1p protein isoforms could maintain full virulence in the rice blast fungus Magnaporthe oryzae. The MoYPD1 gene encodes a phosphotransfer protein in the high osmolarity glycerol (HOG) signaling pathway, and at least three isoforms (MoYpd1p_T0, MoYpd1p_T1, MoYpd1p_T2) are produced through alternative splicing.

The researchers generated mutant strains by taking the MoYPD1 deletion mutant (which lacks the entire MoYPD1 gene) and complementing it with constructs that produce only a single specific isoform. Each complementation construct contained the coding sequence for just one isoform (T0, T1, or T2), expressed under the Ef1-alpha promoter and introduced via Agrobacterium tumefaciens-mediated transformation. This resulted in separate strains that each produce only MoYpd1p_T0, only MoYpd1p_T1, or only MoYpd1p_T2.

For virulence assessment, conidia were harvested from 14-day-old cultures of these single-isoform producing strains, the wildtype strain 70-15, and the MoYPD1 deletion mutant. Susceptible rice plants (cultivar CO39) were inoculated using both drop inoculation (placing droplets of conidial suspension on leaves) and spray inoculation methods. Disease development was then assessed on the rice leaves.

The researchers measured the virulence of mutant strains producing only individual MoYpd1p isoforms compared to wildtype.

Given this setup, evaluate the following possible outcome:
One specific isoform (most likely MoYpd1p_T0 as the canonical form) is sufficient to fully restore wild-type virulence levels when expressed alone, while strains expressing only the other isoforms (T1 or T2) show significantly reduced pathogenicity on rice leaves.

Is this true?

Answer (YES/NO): NO